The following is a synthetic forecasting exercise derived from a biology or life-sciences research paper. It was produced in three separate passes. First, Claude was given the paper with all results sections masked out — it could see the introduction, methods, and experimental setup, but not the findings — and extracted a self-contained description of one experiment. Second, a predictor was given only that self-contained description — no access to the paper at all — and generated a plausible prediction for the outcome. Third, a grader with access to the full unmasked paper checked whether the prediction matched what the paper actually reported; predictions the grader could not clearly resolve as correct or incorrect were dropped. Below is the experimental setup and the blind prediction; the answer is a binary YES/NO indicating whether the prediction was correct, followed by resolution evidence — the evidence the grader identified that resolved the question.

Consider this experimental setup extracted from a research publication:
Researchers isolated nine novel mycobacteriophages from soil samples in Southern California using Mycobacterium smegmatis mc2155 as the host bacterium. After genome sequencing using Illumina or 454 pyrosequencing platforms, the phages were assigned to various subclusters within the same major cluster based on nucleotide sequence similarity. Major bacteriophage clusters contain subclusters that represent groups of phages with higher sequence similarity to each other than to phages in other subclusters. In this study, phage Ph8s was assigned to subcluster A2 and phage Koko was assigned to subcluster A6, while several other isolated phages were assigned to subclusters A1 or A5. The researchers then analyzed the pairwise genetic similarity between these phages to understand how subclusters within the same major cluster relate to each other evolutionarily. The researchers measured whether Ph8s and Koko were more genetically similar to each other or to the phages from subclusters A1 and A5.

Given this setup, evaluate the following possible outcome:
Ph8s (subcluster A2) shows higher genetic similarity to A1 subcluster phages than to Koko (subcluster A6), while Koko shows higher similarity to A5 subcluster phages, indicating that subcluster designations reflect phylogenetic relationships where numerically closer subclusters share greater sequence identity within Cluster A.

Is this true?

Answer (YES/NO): NO